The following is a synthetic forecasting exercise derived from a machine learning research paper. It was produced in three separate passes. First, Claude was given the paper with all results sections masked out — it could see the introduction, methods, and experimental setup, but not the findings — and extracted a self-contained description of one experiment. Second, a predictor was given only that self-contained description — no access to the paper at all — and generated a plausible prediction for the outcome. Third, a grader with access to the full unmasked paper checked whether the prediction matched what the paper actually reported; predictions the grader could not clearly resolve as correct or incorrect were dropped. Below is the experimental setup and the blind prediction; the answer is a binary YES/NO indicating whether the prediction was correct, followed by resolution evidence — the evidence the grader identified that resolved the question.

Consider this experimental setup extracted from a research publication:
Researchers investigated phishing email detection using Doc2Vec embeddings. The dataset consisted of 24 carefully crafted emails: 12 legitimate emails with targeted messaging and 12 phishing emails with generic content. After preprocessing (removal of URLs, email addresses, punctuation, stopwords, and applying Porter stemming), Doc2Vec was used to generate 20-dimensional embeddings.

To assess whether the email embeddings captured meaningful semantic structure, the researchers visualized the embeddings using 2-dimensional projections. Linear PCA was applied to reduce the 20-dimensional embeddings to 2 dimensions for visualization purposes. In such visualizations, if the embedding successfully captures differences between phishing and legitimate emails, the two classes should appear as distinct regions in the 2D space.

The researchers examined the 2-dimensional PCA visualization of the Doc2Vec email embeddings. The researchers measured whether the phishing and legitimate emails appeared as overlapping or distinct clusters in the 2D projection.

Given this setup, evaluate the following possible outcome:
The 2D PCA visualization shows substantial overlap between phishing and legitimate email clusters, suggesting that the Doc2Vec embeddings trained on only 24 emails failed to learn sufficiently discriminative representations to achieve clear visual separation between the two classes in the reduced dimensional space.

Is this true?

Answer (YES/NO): NO